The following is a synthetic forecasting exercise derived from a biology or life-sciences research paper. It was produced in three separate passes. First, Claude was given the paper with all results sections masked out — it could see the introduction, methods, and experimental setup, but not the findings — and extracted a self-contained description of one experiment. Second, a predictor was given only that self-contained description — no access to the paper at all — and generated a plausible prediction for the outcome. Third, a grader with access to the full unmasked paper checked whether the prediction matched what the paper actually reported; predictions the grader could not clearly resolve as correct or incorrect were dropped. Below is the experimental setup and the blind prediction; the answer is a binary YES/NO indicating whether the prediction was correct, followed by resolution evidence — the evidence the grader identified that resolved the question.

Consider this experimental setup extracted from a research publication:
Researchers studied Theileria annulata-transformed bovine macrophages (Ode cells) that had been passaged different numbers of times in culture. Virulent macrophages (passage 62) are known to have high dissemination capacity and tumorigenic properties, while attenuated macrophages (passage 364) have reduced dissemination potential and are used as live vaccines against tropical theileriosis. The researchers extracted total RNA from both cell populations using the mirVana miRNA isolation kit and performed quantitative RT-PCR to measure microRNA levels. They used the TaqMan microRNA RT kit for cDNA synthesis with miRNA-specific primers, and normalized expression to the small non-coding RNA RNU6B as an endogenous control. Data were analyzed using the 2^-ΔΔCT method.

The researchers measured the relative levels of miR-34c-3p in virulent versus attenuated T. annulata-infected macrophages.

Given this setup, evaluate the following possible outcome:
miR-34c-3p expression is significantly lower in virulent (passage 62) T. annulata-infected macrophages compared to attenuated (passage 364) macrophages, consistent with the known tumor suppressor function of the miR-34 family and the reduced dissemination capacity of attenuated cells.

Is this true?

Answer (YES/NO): NO